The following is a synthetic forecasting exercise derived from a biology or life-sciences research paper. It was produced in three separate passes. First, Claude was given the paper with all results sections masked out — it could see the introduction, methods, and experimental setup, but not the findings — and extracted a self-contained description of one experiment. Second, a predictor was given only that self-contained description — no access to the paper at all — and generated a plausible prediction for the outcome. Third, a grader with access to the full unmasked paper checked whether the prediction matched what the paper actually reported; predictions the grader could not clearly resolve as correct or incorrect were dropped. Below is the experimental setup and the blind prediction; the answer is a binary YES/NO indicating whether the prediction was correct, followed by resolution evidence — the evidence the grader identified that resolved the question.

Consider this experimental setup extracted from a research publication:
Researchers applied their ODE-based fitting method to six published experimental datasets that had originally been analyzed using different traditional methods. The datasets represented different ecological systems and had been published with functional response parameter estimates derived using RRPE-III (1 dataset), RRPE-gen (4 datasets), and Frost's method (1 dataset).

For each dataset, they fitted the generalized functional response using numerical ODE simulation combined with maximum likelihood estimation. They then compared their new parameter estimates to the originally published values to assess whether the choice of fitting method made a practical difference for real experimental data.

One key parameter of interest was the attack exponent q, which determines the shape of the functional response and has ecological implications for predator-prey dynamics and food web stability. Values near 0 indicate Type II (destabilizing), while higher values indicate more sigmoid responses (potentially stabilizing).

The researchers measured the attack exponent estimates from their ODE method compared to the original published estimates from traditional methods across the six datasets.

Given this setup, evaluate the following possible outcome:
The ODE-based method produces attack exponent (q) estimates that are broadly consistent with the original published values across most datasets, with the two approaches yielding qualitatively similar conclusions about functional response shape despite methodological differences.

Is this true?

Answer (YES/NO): NO